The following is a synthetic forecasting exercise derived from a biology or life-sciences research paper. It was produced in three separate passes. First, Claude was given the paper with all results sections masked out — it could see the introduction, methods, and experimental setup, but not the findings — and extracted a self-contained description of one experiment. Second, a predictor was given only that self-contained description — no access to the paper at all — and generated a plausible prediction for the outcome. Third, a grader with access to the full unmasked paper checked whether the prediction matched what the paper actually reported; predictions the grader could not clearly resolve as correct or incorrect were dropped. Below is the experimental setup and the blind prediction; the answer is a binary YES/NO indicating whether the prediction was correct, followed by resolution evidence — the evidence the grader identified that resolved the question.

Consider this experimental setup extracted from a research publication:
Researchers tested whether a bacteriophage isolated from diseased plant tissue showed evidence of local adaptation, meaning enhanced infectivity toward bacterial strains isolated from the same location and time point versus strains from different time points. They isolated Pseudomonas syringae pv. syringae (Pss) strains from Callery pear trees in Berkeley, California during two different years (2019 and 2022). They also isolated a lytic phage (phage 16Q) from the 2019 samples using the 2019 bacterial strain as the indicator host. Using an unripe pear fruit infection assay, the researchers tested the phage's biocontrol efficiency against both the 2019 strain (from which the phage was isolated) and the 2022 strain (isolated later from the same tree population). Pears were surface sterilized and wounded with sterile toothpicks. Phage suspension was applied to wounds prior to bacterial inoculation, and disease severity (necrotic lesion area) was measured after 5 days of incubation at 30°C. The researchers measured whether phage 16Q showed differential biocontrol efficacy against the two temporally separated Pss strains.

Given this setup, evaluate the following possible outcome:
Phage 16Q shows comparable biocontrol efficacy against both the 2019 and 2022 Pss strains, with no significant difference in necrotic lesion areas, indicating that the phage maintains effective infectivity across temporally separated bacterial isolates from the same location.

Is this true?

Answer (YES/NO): YES